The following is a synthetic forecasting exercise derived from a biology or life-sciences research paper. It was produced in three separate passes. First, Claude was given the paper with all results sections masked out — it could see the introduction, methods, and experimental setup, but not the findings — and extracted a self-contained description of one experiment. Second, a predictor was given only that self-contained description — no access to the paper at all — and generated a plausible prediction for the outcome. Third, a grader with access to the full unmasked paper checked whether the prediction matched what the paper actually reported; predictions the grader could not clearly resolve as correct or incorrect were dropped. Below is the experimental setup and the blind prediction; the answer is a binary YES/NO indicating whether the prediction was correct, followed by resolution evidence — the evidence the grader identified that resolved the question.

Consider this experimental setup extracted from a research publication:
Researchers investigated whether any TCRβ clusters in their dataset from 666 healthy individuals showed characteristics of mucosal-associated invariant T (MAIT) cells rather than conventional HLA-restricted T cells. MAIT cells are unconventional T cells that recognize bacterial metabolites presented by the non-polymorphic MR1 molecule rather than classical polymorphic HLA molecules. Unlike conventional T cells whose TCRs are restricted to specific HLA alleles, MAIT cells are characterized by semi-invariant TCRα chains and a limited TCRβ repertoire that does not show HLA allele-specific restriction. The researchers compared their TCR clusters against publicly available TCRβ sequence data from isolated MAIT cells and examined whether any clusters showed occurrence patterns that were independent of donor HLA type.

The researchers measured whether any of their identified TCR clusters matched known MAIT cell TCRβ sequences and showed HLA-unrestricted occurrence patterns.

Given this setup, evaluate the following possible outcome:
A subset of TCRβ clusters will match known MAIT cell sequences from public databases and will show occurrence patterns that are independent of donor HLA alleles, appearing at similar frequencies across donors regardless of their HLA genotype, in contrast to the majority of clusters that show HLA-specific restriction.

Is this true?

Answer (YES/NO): YES